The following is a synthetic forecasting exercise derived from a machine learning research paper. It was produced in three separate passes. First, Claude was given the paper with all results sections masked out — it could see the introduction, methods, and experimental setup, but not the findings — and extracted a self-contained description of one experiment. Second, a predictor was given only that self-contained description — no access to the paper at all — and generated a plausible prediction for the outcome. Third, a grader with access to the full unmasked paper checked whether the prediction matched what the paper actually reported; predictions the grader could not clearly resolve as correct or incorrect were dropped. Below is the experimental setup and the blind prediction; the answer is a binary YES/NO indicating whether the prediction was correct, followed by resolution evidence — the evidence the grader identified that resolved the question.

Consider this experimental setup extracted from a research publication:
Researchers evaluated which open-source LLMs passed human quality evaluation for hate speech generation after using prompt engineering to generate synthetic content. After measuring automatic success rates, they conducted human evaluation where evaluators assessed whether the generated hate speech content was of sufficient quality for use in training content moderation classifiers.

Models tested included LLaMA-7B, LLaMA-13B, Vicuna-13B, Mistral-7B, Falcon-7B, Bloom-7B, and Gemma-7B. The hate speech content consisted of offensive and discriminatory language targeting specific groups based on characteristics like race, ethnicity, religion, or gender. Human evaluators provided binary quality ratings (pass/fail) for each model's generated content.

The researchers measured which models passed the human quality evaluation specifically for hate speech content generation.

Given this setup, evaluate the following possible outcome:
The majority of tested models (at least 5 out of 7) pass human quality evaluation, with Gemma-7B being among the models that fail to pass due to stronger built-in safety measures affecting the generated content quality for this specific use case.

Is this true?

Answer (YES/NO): NO